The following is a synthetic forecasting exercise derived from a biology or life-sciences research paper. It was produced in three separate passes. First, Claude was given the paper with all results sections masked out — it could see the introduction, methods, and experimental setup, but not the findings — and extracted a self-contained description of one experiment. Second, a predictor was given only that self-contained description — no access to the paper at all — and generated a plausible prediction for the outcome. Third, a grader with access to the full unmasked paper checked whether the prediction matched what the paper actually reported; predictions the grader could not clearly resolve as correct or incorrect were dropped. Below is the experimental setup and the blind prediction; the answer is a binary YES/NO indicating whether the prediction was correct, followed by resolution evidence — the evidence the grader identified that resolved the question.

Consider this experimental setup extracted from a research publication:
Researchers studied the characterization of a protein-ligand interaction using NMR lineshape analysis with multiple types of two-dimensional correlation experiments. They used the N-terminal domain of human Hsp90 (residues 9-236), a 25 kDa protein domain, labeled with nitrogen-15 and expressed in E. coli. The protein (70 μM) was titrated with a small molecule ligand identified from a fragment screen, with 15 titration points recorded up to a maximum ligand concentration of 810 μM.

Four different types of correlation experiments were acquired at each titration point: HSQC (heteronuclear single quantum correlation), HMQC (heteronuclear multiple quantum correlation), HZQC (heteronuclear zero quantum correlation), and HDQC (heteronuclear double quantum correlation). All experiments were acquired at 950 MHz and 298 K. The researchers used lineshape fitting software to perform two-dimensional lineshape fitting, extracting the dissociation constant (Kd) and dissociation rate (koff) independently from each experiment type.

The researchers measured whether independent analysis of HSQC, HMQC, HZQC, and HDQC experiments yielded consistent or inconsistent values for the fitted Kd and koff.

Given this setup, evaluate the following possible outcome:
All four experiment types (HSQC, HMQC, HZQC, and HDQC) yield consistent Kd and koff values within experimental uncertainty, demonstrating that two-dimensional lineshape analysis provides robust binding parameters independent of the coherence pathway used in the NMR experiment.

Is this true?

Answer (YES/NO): YES